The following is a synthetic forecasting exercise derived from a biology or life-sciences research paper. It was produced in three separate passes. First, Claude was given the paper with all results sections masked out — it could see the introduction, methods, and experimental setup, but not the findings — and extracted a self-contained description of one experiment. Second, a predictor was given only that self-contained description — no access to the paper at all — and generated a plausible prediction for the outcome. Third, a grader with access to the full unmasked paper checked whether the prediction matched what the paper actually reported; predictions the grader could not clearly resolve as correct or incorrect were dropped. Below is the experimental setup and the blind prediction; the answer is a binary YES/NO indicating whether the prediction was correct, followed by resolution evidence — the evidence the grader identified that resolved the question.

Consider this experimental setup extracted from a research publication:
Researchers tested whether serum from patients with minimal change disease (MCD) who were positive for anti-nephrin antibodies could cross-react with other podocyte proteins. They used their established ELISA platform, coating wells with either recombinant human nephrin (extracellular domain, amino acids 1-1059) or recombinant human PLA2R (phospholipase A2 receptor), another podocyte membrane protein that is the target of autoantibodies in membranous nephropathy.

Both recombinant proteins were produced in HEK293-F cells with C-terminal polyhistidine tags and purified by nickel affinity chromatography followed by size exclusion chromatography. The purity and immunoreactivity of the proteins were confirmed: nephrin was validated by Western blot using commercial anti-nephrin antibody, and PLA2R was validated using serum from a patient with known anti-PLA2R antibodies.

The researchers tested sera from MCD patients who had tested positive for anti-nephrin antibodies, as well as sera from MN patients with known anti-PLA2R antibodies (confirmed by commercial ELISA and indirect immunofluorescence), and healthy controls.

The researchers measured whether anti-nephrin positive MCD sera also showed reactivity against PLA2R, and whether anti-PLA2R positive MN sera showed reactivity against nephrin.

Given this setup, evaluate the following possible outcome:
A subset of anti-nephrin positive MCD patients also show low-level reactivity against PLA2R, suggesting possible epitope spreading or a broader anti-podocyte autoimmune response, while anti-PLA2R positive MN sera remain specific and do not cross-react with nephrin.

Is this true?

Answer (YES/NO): NO